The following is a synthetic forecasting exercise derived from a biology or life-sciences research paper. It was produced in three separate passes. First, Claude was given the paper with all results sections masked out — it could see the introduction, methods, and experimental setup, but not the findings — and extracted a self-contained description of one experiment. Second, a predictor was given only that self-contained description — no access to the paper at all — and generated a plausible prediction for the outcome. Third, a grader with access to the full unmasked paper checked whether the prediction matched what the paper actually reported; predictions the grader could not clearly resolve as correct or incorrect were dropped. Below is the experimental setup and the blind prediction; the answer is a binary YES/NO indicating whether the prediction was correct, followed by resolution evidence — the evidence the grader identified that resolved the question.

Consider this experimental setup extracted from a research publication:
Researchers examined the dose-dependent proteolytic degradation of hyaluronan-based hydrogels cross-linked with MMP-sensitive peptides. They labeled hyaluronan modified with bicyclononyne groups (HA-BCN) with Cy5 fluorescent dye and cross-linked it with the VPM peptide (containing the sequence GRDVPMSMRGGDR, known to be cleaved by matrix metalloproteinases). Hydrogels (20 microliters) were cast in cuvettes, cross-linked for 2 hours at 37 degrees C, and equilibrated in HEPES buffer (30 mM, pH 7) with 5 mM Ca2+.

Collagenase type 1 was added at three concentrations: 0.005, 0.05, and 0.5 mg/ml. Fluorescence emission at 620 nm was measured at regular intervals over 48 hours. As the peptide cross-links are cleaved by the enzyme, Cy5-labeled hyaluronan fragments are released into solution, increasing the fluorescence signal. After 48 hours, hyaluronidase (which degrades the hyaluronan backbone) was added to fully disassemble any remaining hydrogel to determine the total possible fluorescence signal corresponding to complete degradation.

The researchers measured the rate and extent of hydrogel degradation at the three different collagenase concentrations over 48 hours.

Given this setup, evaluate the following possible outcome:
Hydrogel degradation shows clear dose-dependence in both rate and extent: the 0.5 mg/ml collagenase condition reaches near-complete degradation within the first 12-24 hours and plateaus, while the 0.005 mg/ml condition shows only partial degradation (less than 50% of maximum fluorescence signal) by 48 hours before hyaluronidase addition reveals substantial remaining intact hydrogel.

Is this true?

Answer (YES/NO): NO